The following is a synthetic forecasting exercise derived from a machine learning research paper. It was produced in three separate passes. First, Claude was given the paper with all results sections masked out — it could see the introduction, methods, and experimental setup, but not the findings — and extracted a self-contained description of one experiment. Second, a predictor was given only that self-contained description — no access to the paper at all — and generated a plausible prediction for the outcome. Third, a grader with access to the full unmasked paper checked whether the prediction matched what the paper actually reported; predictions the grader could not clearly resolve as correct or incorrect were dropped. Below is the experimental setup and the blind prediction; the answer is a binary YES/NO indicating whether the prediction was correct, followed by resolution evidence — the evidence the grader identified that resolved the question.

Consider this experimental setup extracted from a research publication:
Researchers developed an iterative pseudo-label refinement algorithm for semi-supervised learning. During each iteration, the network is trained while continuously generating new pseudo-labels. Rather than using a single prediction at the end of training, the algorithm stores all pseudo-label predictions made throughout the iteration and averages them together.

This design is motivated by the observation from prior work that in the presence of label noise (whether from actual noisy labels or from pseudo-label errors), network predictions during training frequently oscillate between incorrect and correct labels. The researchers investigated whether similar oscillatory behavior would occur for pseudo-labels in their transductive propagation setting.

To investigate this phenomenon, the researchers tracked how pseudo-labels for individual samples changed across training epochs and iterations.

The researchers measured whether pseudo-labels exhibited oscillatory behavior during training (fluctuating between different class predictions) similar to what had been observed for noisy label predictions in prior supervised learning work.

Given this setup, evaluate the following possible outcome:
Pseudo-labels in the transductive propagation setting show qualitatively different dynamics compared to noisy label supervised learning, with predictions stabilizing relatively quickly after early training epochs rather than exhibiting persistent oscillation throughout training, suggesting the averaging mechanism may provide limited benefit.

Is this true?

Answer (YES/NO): NO